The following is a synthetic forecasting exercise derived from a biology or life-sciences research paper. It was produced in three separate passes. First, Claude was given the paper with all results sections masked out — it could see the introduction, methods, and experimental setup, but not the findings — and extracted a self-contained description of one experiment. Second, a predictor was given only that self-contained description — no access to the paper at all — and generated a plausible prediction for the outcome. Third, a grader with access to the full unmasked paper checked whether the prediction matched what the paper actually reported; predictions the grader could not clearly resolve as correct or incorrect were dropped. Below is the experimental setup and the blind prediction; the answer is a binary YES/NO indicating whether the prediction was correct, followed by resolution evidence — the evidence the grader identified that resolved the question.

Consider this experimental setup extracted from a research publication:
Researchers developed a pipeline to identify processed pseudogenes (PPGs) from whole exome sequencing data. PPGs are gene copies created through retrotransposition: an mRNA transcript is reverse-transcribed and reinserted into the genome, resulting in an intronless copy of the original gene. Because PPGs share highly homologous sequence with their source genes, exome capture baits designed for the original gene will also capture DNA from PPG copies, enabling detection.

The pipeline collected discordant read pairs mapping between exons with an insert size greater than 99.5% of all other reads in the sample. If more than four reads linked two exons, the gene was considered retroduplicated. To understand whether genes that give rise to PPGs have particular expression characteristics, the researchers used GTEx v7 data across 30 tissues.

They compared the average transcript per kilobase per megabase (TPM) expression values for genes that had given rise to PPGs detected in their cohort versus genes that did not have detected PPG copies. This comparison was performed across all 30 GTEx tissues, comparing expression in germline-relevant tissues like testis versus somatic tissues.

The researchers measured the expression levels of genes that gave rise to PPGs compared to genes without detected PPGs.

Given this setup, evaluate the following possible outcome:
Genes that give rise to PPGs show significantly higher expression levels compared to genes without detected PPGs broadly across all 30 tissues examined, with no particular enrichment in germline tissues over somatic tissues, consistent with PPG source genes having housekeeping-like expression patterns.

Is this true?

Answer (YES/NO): YES